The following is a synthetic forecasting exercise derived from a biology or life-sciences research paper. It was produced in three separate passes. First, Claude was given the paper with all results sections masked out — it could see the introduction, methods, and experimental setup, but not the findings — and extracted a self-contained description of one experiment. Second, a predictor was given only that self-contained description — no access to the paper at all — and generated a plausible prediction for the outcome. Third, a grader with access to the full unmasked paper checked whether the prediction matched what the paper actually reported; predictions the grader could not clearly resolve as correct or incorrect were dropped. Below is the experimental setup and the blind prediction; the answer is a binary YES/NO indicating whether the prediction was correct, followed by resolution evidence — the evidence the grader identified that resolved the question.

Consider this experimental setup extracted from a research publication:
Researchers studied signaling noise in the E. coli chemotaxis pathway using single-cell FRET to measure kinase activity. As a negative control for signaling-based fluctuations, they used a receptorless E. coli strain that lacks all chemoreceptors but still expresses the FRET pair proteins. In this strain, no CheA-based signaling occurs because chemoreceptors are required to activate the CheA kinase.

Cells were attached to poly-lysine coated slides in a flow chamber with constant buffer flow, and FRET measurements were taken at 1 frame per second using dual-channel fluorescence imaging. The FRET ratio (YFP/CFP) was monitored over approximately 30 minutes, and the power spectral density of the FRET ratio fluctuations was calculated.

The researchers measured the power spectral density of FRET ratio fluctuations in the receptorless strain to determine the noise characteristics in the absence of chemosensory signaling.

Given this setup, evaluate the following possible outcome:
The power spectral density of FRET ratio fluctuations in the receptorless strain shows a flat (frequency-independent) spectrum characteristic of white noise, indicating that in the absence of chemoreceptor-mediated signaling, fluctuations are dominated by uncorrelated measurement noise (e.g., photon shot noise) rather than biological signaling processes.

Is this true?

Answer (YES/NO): YES